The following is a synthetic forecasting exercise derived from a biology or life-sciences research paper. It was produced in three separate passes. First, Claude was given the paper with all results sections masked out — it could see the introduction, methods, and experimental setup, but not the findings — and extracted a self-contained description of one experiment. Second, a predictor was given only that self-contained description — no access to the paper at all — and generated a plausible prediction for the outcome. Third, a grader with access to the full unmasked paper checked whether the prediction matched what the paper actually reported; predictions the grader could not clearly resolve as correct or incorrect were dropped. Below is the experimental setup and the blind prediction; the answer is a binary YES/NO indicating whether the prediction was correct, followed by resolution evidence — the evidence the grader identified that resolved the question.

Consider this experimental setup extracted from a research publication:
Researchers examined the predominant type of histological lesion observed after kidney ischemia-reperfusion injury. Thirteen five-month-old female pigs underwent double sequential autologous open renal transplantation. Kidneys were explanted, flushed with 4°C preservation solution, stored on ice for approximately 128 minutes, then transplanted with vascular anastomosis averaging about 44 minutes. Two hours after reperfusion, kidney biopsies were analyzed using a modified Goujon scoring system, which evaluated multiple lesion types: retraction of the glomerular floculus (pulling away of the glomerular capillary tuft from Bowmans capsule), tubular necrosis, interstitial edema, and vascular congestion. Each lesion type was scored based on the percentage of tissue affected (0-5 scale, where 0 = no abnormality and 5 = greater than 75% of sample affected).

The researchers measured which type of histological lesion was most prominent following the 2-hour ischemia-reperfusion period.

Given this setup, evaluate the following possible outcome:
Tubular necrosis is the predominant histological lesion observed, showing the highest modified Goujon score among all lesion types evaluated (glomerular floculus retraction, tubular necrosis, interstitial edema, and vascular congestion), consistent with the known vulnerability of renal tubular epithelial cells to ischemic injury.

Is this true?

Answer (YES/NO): NO